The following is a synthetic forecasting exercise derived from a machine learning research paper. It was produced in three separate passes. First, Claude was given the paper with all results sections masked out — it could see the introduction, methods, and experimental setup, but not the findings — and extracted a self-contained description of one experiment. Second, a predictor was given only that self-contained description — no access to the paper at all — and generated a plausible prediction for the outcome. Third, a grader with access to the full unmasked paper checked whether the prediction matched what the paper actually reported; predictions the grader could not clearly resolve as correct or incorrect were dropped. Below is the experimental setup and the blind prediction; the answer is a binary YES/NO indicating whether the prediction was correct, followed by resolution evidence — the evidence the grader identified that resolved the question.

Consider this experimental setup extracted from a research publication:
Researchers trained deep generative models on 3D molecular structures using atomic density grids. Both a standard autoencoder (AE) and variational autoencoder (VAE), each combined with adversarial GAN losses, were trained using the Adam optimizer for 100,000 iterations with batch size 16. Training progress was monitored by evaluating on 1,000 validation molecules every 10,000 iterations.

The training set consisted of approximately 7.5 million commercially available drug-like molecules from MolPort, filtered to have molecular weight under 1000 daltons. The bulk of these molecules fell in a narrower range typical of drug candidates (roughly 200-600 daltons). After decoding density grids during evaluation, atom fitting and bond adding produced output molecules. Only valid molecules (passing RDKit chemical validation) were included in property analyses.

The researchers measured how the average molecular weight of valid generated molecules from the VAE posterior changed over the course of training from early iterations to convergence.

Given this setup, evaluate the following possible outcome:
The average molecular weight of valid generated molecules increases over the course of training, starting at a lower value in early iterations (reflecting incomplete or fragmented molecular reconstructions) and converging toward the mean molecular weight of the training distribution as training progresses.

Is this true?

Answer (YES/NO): YES